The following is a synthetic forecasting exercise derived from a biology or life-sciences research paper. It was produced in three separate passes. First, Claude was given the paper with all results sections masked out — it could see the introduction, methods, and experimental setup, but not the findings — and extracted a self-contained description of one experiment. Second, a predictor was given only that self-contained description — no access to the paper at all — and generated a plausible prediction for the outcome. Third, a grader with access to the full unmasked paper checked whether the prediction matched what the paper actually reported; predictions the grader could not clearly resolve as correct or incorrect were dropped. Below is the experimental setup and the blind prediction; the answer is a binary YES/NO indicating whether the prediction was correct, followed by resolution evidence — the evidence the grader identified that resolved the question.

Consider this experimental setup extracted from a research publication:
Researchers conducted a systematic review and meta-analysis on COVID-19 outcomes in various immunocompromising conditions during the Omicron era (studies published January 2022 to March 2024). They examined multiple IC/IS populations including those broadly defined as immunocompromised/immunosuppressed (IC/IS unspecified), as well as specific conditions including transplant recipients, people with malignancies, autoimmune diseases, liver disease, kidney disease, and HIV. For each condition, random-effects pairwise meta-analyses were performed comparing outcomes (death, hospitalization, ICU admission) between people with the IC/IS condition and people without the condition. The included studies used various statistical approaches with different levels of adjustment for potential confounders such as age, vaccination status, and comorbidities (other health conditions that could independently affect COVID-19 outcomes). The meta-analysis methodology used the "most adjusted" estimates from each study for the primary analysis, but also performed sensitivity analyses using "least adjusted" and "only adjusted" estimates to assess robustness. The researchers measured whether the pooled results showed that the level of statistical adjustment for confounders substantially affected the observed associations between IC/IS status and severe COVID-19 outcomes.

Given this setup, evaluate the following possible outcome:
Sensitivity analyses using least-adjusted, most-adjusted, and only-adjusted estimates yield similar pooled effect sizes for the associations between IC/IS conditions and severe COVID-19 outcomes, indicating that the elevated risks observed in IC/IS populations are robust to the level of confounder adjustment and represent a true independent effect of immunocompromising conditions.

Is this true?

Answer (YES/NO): YES